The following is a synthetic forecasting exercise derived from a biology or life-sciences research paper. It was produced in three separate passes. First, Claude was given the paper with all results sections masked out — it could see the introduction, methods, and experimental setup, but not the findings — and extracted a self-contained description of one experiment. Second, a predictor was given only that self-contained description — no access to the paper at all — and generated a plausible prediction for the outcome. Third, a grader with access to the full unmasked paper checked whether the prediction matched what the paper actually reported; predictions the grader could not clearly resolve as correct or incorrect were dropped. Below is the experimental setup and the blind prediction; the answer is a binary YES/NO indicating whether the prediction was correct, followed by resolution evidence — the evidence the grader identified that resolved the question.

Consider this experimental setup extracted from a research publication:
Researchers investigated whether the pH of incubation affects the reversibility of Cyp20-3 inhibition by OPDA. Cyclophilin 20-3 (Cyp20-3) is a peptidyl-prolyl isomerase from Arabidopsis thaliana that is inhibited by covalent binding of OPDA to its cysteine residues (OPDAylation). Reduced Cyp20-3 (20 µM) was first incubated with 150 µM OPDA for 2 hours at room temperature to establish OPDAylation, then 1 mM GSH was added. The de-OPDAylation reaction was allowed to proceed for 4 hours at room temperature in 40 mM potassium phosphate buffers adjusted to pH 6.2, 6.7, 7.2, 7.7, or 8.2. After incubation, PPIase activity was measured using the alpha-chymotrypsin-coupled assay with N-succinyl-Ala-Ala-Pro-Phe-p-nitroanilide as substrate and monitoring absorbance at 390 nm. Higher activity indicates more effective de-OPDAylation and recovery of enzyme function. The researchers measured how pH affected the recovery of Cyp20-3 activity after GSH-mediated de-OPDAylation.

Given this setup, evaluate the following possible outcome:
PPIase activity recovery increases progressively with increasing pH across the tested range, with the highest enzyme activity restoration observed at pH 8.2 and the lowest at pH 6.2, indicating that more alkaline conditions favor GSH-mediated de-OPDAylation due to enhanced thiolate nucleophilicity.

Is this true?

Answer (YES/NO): NO